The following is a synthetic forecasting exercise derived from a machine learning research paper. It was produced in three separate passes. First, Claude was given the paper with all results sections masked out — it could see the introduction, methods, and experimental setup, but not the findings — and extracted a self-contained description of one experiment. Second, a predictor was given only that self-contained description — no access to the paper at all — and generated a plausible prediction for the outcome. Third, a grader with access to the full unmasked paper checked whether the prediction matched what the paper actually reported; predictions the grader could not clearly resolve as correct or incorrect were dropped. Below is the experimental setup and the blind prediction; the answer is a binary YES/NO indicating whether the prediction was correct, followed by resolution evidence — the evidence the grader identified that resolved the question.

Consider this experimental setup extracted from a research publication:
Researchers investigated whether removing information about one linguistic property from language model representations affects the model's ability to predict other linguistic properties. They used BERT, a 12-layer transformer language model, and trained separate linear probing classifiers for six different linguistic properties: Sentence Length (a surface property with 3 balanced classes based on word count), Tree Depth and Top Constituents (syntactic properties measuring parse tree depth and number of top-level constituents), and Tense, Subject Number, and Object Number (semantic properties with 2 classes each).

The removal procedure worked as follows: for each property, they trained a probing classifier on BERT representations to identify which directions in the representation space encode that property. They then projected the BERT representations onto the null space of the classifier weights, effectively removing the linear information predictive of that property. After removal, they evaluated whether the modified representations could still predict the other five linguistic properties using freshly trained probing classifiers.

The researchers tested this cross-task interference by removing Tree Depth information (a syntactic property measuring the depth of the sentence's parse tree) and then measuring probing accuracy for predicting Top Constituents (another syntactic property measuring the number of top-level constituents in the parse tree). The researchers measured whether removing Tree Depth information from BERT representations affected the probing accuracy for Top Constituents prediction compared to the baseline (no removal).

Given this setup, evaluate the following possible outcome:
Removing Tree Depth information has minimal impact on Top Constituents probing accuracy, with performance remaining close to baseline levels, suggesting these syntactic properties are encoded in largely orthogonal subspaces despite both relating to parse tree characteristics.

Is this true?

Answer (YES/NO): NO